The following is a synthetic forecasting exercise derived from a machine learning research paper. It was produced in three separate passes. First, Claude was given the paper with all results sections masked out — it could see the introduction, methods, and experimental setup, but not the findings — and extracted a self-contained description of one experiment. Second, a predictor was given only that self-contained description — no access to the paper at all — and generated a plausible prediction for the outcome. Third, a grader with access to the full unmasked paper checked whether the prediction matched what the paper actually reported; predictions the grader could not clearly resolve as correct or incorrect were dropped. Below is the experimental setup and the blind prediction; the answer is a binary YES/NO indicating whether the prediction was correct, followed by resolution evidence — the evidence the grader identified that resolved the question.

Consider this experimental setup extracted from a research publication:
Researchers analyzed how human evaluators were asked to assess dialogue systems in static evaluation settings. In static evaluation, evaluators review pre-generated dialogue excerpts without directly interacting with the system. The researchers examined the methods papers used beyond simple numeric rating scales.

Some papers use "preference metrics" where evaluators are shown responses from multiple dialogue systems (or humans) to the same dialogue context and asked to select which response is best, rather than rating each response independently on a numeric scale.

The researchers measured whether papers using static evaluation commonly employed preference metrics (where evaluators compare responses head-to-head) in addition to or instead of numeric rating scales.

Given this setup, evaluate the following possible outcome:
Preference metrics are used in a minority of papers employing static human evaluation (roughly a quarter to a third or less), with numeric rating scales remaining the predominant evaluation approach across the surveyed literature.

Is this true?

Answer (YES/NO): YES